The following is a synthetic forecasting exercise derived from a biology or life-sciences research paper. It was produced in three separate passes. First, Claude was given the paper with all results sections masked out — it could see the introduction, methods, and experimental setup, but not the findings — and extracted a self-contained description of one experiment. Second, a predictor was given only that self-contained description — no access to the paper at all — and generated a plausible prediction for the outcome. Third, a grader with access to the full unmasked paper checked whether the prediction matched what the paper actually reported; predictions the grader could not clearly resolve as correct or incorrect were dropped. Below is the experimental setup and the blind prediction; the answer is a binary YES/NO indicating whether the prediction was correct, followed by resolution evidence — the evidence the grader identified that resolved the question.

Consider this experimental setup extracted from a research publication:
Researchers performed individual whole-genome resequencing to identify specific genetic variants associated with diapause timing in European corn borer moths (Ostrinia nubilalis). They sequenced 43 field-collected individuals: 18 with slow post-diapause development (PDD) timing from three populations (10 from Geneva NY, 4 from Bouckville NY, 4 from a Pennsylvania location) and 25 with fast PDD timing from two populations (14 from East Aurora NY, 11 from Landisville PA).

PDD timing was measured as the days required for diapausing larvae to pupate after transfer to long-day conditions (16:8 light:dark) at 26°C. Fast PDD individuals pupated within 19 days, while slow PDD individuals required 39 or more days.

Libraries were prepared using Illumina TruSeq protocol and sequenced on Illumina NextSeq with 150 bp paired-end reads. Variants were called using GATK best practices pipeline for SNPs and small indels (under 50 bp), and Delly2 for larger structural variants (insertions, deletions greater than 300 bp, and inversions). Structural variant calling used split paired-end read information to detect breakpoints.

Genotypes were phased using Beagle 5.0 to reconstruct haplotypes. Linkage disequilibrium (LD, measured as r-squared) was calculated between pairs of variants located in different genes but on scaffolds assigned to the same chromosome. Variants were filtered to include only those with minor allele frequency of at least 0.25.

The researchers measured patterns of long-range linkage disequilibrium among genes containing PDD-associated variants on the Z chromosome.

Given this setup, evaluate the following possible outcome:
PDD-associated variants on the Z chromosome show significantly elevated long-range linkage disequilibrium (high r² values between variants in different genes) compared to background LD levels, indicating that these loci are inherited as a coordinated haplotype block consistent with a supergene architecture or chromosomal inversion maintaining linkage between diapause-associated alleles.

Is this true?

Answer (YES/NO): NO